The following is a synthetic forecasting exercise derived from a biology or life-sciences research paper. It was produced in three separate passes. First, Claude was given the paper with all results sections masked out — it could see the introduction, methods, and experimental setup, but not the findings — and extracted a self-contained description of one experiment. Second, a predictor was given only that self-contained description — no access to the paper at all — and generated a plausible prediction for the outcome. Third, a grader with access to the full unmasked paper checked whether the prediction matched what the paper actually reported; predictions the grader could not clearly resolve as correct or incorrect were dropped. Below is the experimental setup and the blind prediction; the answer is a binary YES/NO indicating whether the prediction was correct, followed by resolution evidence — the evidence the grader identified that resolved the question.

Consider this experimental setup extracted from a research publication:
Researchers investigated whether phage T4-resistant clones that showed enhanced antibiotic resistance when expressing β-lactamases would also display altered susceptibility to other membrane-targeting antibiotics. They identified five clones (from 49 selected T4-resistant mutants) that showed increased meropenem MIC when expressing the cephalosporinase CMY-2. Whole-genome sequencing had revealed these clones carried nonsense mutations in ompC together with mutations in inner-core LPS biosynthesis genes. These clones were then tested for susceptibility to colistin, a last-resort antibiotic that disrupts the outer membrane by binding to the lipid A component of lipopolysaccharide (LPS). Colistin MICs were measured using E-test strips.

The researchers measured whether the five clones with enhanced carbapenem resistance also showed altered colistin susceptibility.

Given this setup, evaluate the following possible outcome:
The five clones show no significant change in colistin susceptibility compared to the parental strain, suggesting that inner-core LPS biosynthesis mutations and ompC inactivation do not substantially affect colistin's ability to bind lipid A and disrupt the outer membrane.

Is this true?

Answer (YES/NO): NO